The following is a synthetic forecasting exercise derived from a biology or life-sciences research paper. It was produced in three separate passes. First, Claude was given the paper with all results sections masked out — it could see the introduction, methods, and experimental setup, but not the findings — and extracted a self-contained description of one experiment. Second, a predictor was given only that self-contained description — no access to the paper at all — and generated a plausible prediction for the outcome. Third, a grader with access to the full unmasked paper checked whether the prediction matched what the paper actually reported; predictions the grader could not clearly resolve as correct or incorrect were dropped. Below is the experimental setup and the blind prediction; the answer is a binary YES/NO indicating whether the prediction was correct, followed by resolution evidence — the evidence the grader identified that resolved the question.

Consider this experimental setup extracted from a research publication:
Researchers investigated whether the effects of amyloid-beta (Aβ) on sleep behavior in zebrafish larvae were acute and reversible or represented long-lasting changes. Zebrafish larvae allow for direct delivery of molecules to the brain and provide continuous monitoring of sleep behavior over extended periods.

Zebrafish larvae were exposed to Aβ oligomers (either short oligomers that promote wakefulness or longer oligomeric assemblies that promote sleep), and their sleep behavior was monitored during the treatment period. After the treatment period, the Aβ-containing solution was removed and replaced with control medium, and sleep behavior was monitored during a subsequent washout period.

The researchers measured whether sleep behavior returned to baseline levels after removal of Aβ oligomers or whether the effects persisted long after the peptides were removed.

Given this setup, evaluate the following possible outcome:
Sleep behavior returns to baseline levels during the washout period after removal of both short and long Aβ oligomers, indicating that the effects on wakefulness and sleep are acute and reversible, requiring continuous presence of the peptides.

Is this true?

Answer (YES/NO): YES